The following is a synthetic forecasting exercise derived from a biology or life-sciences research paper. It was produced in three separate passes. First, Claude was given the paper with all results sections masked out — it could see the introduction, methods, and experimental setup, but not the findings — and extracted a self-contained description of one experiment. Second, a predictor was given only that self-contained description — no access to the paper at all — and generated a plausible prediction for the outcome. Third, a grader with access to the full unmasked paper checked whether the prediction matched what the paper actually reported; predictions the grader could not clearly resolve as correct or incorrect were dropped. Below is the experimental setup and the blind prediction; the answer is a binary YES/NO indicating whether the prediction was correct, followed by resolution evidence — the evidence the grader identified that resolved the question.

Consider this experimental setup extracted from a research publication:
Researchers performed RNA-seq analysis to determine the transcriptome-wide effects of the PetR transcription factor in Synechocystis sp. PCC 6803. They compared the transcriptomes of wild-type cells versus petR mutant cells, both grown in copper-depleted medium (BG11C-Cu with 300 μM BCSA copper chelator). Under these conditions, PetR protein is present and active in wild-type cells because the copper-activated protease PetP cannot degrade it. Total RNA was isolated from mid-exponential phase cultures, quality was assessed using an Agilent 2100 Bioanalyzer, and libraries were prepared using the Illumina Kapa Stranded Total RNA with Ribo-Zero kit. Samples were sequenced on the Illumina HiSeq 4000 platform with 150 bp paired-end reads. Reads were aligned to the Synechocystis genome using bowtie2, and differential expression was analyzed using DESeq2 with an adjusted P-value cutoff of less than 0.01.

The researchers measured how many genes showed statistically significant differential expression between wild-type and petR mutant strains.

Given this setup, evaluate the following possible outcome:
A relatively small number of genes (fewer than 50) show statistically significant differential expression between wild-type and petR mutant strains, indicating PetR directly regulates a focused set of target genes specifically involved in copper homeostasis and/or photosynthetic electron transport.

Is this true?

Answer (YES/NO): YES